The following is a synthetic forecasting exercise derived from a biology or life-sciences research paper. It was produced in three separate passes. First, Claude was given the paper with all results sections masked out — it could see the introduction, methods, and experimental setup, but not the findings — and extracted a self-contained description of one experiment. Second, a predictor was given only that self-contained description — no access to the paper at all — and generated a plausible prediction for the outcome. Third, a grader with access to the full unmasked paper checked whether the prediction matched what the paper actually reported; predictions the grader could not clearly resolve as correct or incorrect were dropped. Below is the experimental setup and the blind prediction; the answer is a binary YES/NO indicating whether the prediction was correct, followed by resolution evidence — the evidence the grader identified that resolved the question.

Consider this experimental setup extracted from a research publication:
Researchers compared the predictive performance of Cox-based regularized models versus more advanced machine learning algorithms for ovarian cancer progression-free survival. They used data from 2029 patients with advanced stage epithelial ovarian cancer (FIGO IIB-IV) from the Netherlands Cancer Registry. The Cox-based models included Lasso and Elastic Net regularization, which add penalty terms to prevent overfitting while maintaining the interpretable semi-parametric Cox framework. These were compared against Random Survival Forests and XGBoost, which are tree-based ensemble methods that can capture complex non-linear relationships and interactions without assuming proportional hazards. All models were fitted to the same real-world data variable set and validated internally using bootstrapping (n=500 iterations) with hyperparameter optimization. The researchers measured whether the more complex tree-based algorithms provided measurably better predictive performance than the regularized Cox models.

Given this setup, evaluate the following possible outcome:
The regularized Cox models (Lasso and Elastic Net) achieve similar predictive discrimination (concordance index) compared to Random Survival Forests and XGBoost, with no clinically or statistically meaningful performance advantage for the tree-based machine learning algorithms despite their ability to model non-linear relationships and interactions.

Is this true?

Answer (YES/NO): NO